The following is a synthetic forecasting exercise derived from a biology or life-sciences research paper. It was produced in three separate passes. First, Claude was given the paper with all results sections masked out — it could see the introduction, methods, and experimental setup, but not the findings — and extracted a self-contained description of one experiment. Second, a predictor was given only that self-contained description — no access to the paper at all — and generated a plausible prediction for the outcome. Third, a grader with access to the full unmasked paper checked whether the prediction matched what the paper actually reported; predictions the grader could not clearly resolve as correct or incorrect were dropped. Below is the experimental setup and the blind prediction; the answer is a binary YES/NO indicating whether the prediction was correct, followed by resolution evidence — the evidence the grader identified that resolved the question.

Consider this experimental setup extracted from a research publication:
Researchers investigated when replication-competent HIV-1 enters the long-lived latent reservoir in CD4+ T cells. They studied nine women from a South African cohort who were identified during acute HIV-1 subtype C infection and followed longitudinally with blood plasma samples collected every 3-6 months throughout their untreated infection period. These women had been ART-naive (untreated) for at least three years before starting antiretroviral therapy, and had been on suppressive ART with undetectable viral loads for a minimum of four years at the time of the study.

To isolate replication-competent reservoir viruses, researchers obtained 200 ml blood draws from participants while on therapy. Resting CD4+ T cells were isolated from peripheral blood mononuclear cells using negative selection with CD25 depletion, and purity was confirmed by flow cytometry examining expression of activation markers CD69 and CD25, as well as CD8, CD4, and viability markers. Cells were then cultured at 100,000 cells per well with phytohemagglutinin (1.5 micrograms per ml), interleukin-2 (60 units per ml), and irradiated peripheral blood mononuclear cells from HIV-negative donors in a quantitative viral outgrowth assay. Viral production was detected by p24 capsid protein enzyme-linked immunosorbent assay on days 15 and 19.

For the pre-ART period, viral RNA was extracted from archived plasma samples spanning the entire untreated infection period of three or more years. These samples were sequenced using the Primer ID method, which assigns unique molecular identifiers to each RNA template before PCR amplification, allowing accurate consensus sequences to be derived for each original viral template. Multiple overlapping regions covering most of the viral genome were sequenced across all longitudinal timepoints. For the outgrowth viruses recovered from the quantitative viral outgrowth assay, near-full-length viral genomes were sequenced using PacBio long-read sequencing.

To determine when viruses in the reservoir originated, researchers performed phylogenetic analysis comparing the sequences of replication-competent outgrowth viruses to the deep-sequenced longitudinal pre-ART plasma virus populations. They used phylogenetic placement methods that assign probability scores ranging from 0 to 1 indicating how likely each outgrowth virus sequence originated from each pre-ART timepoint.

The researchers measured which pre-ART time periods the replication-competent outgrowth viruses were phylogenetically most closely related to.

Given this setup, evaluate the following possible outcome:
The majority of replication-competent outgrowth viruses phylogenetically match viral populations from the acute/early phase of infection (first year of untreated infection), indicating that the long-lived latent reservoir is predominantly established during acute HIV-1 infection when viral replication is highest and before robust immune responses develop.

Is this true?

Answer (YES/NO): NO